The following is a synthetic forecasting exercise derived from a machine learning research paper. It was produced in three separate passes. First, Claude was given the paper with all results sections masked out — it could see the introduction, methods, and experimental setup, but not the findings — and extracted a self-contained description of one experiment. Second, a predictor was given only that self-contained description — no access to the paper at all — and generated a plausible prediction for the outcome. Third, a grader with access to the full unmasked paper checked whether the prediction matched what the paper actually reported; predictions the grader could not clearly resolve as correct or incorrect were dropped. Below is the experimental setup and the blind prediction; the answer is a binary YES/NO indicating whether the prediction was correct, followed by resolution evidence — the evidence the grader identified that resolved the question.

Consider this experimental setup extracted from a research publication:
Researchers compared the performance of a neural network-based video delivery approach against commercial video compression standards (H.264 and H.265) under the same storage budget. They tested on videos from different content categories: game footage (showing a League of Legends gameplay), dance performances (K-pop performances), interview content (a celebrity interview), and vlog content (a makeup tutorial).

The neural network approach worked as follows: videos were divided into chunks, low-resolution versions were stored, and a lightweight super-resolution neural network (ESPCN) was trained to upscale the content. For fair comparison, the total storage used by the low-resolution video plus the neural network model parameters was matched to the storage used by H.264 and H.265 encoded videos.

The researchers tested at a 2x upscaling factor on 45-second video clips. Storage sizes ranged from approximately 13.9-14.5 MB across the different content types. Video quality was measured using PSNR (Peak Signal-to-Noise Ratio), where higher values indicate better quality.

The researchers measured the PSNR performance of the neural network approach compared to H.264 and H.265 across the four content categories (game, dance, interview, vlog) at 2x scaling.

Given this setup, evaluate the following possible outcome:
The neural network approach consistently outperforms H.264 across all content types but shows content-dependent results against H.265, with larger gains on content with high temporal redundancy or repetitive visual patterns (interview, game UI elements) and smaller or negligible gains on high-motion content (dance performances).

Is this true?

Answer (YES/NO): NO